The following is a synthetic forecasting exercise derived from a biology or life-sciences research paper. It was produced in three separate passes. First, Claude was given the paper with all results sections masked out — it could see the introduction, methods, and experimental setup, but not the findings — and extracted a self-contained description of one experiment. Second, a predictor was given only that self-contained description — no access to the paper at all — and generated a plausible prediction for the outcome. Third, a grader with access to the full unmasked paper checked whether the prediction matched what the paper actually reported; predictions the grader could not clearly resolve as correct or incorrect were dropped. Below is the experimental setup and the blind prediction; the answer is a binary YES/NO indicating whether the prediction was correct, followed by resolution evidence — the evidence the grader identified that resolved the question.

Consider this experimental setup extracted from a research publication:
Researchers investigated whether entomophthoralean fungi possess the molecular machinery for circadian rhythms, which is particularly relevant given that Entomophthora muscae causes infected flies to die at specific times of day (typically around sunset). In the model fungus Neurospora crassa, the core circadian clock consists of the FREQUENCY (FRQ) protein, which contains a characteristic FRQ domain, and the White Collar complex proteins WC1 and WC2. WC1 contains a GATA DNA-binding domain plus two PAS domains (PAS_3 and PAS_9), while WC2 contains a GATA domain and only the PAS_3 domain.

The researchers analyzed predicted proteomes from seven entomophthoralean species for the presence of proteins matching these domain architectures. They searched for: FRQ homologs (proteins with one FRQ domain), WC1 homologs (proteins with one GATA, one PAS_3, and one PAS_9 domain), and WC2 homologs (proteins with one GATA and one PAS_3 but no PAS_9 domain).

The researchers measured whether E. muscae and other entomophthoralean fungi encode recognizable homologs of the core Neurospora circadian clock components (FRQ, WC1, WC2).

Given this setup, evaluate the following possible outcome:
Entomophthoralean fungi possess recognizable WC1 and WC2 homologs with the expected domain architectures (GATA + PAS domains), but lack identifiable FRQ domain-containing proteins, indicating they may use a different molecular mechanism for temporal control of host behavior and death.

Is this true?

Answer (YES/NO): NO